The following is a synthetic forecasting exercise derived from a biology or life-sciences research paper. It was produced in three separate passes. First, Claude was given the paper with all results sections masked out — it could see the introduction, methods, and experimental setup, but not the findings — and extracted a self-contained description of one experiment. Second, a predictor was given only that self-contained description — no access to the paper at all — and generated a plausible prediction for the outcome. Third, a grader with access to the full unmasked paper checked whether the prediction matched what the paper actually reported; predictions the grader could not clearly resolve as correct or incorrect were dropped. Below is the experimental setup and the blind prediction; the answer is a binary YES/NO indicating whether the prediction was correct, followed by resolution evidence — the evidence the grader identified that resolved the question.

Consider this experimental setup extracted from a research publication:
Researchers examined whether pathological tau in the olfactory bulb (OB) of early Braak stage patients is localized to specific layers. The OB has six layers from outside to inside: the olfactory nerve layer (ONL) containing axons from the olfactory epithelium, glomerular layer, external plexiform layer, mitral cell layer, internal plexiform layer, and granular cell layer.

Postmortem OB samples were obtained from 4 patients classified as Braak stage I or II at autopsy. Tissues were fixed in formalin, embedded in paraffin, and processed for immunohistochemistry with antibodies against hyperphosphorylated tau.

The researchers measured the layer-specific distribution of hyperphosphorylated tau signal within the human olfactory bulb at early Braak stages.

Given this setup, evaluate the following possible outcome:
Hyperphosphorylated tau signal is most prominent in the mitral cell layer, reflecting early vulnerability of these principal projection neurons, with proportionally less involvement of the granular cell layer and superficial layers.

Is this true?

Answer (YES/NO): NO